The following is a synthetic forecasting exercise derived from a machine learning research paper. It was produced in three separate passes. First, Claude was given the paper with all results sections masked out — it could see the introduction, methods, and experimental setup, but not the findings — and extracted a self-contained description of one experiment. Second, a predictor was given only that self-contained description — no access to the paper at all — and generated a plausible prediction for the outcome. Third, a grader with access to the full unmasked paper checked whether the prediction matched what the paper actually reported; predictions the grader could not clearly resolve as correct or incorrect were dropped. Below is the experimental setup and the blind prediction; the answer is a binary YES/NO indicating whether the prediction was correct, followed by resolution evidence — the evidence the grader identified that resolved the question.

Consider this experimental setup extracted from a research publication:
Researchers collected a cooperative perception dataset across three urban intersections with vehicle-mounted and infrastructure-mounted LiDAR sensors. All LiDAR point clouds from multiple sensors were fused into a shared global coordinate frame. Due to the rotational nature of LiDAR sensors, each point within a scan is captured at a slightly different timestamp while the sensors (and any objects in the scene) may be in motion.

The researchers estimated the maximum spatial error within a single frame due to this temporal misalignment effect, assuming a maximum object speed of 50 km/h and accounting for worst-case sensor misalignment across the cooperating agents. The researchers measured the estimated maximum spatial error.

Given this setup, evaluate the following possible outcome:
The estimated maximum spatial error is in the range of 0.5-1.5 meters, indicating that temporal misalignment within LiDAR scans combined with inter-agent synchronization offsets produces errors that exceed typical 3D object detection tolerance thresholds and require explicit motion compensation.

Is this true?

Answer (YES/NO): YES